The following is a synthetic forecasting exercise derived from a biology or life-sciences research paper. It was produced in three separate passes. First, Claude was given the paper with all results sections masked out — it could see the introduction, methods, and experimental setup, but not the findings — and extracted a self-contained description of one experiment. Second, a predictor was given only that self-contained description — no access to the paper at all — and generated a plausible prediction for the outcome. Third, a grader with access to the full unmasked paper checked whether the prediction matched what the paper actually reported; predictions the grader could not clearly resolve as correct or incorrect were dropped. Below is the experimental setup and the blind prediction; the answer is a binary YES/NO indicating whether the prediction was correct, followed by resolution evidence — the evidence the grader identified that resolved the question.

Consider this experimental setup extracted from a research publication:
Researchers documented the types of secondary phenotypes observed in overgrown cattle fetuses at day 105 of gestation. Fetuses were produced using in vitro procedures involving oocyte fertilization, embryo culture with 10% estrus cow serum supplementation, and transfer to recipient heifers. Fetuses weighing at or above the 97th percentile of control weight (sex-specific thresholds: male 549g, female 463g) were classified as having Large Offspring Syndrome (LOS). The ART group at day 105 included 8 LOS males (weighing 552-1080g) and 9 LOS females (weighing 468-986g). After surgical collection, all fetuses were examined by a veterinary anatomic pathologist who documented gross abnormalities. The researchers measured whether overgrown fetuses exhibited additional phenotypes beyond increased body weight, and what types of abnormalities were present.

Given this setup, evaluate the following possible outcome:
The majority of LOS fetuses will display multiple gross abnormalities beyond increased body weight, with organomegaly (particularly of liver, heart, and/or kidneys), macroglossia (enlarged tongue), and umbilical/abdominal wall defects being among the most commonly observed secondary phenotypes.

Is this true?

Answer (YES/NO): NO